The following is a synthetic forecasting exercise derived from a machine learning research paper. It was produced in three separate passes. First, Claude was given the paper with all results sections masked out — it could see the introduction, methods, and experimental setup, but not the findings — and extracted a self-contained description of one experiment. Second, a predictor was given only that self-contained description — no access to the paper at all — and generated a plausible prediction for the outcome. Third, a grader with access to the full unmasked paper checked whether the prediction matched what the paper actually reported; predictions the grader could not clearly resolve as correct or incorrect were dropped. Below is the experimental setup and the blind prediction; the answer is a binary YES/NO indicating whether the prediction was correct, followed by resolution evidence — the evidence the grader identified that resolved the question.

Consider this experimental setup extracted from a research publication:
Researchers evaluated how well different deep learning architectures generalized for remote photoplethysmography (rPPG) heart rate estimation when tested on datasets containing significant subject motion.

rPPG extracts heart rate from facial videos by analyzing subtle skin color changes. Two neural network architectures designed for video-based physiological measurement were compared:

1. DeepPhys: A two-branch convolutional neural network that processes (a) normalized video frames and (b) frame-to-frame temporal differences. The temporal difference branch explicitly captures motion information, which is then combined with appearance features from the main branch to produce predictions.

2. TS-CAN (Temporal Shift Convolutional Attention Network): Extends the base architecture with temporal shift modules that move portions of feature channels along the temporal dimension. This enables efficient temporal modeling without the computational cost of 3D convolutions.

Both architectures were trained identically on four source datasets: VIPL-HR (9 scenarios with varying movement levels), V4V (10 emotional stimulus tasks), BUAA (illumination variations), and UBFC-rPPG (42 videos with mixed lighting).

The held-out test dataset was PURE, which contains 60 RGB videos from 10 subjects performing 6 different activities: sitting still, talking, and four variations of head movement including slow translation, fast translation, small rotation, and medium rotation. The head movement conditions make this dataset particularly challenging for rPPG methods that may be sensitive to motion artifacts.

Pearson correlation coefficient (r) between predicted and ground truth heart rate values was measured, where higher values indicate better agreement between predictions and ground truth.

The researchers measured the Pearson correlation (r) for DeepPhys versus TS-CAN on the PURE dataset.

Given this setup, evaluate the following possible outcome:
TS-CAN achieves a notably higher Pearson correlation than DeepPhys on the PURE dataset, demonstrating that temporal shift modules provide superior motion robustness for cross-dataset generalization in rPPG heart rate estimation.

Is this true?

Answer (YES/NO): NO